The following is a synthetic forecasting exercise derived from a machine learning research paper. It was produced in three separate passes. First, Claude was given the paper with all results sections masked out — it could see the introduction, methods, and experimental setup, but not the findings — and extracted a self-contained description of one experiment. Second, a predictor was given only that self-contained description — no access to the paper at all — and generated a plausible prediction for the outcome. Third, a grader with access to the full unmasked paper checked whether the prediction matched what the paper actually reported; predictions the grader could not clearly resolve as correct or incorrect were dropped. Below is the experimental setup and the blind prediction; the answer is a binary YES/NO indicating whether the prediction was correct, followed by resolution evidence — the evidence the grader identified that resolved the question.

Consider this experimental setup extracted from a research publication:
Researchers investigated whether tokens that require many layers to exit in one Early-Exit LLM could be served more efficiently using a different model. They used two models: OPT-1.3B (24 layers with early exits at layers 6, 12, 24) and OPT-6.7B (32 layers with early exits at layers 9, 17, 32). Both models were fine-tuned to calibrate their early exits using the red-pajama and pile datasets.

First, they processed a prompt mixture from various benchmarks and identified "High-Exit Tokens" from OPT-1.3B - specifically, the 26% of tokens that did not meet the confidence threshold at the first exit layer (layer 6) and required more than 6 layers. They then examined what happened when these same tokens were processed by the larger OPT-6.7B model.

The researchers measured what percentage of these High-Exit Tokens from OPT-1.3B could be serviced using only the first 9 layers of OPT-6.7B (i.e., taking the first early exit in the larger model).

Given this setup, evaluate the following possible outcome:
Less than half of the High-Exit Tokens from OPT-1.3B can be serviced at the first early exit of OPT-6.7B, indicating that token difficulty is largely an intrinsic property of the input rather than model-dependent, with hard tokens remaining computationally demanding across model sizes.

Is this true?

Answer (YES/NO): NO